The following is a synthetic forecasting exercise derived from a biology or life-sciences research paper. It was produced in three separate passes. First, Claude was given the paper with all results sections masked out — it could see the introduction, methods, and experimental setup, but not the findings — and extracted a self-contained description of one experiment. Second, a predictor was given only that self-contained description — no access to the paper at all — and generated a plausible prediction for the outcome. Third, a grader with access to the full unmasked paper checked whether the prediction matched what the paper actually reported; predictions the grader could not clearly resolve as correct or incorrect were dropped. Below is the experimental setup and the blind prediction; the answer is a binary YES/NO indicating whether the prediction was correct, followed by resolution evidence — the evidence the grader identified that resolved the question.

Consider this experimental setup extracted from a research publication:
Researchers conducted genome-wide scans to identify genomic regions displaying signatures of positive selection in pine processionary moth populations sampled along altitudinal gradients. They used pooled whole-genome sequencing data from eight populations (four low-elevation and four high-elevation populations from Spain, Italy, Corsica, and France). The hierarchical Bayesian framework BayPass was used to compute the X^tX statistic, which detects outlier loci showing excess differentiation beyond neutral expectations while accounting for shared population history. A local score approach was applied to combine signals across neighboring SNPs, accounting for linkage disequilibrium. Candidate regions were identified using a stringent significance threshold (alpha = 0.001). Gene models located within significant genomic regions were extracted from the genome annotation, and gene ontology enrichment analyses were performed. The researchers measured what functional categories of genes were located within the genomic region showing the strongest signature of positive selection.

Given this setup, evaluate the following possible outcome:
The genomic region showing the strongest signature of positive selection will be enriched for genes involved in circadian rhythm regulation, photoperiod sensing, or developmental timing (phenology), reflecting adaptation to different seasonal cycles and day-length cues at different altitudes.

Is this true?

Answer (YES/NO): NO